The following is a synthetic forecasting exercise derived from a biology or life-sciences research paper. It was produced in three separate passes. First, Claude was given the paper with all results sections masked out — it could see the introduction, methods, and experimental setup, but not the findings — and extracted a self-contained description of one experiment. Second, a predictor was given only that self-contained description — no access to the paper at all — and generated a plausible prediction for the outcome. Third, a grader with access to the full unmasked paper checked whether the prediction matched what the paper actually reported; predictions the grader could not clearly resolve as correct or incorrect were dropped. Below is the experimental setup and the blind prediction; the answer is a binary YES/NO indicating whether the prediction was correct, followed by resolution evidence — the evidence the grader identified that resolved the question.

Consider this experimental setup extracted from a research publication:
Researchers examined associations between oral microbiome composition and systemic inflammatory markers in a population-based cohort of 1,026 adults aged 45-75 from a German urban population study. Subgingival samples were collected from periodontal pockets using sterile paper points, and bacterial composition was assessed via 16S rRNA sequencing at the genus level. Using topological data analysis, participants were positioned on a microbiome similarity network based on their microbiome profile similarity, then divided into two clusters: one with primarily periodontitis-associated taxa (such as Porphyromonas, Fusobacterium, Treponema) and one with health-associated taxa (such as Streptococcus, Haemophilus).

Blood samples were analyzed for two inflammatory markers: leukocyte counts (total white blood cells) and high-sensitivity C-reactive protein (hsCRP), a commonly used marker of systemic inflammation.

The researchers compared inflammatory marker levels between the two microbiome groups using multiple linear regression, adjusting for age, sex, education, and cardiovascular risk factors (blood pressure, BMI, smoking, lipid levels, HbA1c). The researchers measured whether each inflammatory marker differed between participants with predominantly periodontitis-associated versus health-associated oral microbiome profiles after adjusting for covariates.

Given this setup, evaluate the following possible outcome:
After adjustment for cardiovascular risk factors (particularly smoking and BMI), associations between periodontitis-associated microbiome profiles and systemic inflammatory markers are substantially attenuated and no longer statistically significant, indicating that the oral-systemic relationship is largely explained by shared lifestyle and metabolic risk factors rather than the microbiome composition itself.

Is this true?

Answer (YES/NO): NO